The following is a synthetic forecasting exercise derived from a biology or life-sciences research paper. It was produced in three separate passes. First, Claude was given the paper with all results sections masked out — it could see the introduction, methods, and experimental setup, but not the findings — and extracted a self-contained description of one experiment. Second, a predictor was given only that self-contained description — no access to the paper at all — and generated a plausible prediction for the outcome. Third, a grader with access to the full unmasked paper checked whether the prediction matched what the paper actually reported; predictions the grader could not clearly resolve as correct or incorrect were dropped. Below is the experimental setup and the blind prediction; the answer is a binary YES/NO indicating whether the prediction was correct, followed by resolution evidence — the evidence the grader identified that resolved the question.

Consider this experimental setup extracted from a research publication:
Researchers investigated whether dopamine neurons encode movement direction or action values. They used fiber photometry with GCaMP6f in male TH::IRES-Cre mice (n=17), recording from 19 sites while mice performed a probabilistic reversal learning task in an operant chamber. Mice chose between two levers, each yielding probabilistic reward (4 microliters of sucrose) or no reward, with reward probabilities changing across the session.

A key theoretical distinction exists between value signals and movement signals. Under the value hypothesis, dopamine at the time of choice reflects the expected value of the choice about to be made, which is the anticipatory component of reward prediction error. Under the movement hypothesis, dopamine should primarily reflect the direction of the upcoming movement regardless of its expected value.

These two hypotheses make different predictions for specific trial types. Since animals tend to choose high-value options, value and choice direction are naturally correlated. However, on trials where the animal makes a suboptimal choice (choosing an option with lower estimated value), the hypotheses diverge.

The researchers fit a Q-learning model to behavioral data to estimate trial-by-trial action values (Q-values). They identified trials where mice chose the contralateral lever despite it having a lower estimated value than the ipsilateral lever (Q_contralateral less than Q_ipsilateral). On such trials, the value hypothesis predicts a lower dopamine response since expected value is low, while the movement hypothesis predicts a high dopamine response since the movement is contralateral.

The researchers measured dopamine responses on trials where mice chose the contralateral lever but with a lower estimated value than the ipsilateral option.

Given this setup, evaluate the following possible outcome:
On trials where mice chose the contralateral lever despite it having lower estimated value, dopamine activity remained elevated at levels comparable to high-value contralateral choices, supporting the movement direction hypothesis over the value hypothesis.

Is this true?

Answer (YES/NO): NO